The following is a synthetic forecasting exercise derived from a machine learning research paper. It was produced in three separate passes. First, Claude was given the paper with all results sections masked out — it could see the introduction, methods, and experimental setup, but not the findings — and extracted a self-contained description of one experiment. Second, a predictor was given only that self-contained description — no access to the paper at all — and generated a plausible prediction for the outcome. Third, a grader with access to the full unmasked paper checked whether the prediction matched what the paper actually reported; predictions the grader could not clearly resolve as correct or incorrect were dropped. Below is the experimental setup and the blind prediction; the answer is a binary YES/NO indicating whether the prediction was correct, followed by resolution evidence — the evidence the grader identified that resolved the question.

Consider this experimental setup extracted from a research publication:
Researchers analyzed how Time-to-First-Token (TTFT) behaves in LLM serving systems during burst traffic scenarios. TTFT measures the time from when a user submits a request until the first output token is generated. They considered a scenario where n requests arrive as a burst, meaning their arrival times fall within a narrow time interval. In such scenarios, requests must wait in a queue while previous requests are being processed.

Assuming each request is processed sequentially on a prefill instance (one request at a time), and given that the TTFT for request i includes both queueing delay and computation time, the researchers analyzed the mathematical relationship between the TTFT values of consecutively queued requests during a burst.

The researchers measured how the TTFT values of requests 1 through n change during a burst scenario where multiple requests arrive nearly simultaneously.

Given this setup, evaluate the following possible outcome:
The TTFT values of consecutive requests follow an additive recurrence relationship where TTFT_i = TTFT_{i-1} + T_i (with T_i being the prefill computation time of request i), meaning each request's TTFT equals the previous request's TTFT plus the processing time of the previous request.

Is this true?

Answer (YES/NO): NO